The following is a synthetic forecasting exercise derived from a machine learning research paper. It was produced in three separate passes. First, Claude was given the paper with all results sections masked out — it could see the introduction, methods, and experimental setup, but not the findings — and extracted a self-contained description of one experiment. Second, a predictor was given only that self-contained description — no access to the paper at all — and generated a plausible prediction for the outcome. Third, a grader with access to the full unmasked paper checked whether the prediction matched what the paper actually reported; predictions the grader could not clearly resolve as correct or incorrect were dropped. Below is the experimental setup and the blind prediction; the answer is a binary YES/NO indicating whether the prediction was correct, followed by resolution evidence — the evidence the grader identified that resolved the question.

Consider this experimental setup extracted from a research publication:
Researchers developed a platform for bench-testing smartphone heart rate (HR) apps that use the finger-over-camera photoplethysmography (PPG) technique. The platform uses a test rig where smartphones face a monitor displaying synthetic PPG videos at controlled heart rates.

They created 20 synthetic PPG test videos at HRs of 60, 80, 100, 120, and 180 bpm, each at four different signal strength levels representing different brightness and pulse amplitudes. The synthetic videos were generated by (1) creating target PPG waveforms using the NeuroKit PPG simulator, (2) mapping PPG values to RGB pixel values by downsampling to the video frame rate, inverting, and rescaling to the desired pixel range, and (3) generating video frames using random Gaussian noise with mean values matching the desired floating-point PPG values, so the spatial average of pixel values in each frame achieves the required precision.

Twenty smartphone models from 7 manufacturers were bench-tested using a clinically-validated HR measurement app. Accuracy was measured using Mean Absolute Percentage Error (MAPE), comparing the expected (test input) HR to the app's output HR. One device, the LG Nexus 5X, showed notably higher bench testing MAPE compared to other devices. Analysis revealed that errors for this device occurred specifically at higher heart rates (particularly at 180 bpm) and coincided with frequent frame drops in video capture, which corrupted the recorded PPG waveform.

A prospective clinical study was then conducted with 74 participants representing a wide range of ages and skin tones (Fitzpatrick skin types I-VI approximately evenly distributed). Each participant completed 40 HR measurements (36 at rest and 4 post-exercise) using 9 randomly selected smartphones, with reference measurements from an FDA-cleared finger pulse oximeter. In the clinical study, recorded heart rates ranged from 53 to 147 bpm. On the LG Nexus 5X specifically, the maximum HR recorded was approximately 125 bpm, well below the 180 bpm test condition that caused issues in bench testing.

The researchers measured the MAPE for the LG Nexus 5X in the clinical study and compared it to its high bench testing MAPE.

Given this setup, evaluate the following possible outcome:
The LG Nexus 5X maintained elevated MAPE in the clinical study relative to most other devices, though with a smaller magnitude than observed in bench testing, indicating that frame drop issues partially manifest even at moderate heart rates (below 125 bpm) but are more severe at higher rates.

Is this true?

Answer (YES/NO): NO